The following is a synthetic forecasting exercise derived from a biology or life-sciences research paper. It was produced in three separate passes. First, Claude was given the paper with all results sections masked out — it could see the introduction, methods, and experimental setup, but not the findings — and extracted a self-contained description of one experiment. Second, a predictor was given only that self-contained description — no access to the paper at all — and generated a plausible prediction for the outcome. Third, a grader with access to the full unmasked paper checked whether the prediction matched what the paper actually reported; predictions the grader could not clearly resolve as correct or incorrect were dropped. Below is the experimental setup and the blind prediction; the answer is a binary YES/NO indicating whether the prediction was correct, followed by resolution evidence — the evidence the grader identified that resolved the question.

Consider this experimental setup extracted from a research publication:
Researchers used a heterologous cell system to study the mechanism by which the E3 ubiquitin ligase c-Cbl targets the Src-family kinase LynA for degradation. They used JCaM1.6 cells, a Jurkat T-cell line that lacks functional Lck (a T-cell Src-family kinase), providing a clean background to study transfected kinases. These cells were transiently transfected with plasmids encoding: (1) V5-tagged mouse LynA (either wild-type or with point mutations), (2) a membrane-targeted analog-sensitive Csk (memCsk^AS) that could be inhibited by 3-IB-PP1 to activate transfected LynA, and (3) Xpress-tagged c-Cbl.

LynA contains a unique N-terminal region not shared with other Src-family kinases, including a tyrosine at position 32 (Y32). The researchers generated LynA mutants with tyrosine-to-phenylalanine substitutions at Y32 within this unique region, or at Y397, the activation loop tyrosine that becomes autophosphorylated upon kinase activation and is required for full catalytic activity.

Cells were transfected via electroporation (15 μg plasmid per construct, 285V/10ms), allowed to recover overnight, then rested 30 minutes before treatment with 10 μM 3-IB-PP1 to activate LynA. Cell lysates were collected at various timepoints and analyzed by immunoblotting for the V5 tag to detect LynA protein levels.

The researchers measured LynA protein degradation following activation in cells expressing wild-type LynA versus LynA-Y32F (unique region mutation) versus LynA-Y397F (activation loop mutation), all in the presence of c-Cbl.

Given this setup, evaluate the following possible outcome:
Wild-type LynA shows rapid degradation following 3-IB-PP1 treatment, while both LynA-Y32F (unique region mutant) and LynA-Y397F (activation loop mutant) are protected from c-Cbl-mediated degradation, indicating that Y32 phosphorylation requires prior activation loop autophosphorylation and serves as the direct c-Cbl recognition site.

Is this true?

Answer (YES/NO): YES